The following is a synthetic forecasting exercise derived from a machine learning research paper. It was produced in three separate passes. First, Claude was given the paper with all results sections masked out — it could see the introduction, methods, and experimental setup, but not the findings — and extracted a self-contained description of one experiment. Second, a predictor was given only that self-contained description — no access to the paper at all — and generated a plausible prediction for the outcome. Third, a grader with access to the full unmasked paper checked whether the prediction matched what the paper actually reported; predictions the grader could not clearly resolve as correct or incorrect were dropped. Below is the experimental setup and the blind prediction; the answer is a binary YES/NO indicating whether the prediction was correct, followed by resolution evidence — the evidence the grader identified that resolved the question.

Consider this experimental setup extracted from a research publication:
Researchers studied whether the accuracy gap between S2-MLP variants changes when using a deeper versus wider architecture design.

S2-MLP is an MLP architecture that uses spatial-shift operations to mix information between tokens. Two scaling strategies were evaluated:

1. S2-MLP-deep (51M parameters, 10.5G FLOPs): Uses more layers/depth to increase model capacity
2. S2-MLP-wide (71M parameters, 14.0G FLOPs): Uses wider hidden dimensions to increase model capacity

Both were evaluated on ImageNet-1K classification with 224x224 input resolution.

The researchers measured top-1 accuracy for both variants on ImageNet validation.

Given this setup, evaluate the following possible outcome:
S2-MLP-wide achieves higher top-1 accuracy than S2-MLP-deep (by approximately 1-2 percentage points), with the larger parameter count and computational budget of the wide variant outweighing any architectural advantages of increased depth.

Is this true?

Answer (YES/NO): NO